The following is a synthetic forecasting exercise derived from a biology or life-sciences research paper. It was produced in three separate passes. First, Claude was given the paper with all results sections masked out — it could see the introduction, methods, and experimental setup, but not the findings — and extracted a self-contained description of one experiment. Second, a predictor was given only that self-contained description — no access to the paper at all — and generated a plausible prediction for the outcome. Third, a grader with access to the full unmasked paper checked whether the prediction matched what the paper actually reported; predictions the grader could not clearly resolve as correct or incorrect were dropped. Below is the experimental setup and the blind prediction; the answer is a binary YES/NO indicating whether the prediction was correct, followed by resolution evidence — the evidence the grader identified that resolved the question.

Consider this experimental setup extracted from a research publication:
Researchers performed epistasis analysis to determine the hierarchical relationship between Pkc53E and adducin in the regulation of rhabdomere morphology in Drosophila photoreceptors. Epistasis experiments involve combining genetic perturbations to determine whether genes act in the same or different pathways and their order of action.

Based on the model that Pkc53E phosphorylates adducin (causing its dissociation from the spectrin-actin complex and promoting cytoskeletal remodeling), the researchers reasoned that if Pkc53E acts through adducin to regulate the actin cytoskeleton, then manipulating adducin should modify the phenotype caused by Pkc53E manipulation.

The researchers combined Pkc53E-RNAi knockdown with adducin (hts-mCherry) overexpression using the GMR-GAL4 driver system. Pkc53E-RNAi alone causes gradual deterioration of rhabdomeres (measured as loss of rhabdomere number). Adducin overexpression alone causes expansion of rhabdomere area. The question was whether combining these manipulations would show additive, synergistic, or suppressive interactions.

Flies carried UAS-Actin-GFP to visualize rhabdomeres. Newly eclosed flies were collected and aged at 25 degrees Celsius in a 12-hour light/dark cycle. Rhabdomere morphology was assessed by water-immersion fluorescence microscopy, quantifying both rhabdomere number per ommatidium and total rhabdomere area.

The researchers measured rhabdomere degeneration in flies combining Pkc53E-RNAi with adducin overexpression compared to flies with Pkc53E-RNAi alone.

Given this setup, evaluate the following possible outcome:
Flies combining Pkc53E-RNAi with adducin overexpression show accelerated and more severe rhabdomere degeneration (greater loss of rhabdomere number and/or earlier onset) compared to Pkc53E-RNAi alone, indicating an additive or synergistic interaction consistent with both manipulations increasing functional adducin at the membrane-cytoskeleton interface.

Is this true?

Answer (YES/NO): YES